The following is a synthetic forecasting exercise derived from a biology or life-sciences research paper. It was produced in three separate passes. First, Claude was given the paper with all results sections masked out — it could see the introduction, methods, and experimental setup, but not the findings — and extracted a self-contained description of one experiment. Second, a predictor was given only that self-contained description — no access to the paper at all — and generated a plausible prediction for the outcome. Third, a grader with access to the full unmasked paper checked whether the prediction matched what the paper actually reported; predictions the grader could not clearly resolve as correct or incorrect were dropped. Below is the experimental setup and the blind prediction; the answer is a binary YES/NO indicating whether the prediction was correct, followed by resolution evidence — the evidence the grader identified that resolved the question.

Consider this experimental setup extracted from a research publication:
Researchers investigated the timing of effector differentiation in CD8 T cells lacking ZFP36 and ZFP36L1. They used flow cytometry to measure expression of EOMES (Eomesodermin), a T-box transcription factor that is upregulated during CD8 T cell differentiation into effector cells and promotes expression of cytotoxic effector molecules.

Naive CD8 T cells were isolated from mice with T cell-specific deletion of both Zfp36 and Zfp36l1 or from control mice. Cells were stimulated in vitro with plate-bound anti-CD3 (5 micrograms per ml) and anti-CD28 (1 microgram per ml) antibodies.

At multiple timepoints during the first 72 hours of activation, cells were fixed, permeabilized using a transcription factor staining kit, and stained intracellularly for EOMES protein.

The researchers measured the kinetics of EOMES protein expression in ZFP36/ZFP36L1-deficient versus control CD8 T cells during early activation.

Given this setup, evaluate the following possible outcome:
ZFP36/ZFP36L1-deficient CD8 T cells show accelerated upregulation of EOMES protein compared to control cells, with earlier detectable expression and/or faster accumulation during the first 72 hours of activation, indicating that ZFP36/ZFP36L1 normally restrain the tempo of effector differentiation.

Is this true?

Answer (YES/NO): YES